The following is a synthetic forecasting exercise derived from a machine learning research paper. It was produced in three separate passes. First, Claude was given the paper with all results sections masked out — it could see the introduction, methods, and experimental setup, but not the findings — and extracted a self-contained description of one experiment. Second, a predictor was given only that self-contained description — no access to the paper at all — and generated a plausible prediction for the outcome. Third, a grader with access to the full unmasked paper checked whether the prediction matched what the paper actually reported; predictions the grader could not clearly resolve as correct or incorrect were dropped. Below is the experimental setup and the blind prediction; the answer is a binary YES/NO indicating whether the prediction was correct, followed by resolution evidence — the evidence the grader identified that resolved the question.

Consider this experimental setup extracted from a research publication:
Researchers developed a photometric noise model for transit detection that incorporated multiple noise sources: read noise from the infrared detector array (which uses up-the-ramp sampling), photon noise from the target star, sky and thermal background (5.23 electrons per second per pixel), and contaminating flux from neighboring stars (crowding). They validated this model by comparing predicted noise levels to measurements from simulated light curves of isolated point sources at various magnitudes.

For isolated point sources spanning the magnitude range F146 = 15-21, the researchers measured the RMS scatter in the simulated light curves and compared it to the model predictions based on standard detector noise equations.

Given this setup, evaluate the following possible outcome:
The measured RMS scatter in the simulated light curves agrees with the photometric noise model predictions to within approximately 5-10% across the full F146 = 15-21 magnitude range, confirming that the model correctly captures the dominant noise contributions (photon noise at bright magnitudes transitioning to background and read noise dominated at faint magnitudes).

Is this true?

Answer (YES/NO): NO